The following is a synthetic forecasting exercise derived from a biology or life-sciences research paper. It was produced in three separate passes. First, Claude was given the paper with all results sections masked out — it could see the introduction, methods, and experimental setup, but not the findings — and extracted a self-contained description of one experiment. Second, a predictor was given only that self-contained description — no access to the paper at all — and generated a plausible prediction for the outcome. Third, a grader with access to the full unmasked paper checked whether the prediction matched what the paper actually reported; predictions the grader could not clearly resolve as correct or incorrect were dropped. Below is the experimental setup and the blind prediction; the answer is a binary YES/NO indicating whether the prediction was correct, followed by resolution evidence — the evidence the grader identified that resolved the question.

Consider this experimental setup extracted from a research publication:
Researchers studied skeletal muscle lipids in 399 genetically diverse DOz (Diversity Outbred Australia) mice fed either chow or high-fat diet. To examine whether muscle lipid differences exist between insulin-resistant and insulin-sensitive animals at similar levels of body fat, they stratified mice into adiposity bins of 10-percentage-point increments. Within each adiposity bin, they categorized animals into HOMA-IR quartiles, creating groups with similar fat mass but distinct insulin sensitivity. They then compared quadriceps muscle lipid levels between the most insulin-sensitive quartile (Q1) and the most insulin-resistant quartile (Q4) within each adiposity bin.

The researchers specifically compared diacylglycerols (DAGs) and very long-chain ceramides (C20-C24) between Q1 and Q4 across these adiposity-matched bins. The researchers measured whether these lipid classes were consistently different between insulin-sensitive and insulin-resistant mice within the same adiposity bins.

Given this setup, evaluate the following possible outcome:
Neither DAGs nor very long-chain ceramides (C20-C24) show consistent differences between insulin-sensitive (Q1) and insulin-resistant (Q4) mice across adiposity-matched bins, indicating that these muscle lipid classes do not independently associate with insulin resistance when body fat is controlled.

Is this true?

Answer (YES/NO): NO